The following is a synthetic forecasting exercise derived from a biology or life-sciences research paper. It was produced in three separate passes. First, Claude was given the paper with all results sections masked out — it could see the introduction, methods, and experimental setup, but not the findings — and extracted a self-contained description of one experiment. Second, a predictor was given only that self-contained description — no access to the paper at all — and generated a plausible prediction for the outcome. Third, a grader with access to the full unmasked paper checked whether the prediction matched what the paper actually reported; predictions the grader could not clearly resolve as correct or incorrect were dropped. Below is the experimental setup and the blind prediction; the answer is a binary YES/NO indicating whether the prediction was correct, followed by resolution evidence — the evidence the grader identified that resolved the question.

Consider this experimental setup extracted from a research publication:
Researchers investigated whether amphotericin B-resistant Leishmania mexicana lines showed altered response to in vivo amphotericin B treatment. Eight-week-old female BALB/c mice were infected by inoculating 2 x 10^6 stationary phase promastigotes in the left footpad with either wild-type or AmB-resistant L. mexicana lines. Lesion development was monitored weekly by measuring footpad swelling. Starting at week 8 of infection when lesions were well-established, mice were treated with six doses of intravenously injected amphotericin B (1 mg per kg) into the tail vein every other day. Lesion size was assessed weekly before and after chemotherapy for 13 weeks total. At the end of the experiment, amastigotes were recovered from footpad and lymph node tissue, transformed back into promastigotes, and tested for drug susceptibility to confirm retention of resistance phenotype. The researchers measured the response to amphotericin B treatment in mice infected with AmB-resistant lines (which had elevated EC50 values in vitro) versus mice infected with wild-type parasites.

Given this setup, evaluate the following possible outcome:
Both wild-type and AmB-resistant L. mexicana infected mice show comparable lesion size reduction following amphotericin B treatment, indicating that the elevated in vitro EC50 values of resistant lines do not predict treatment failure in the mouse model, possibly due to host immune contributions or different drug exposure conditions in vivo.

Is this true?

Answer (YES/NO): NO